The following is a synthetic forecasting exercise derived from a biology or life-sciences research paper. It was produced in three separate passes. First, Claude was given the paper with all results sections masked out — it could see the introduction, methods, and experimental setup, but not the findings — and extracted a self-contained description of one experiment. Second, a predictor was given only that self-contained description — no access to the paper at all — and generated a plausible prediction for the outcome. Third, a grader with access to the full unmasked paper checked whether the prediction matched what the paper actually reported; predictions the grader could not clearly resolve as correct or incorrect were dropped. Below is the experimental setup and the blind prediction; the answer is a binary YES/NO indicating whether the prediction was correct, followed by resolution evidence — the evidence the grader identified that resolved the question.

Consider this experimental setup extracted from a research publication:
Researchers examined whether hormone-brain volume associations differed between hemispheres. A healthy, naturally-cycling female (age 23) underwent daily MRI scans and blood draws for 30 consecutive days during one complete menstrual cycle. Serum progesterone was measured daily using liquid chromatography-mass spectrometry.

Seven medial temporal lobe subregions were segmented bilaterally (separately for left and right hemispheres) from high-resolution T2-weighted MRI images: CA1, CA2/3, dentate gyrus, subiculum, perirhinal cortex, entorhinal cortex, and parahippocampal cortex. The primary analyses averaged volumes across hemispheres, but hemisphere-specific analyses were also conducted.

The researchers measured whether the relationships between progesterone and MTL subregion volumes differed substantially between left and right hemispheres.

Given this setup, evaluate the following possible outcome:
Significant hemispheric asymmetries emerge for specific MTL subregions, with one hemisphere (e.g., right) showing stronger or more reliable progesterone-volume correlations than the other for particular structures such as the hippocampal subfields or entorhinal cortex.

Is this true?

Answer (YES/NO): NO